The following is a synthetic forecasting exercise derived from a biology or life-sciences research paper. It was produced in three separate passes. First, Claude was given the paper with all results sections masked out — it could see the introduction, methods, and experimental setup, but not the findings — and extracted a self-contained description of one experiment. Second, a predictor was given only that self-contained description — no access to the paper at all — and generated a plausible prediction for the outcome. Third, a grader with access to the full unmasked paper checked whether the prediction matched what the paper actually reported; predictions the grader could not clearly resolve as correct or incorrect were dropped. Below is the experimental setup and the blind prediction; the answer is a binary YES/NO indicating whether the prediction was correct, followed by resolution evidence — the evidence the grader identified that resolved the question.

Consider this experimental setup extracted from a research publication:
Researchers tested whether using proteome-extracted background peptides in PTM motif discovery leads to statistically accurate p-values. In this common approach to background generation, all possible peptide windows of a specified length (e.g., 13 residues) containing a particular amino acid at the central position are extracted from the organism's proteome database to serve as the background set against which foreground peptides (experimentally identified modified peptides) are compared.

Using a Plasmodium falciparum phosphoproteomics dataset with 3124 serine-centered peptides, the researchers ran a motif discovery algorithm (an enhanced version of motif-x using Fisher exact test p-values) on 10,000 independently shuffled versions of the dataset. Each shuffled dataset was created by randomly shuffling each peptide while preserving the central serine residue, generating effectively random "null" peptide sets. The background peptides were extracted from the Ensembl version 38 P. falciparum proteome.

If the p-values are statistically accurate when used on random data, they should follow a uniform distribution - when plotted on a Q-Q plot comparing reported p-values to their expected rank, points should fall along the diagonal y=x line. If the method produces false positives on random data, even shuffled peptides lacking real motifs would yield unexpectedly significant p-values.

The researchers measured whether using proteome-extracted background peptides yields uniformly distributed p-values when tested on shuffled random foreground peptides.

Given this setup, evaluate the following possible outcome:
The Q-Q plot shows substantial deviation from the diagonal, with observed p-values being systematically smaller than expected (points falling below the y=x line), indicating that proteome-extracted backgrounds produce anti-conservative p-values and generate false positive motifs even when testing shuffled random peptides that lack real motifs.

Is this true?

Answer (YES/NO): YES